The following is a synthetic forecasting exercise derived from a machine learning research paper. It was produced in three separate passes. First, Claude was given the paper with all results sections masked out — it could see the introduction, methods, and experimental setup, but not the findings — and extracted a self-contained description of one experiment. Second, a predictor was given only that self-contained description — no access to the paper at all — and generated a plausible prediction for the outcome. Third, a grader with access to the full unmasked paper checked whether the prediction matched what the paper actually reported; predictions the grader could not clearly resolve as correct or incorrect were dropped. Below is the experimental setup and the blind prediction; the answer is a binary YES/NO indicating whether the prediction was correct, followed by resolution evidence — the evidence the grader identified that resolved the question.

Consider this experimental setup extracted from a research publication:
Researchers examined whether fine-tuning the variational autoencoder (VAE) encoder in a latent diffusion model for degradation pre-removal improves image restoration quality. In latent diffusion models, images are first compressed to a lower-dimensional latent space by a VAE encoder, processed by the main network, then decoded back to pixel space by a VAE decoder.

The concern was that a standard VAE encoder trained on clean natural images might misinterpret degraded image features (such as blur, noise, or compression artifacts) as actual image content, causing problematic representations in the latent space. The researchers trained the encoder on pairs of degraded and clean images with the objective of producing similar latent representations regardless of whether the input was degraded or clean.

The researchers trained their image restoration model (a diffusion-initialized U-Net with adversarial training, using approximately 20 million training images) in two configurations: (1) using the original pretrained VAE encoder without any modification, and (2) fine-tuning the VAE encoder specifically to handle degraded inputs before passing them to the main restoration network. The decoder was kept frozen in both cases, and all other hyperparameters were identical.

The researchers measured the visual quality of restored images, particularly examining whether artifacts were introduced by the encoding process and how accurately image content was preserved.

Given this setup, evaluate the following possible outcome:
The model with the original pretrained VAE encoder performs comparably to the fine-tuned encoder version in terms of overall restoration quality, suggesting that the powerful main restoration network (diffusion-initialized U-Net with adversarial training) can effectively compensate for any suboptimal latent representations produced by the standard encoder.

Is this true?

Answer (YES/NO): NO